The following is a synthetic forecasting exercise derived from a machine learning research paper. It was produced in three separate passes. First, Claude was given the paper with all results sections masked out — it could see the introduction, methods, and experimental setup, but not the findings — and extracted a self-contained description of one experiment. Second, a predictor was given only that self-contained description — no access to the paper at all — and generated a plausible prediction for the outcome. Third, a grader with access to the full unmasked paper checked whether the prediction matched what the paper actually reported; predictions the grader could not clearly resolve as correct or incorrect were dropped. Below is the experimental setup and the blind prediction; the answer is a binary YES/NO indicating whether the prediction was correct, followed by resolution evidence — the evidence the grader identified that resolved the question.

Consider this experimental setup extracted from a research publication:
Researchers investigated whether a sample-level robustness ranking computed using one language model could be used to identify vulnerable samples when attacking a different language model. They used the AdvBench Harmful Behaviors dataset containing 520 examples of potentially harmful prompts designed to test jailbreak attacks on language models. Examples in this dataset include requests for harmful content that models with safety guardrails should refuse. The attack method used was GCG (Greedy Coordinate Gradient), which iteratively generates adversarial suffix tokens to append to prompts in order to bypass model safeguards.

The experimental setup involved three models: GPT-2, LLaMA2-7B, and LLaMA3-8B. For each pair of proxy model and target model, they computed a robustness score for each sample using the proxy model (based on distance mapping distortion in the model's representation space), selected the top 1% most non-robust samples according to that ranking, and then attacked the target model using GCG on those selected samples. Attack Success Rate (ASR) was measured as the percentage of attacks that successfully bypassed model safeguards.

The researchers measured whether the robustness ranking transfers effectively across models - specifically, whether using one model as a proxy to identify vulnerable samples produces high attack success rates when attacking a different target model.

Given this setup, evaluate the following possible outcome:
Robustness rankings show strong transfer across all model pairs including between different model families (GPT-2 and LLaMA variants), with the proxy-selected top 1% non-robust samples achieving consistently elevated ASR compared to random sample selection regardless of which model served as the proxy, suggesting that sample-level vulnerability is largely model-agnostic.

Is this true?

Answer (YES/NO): YES